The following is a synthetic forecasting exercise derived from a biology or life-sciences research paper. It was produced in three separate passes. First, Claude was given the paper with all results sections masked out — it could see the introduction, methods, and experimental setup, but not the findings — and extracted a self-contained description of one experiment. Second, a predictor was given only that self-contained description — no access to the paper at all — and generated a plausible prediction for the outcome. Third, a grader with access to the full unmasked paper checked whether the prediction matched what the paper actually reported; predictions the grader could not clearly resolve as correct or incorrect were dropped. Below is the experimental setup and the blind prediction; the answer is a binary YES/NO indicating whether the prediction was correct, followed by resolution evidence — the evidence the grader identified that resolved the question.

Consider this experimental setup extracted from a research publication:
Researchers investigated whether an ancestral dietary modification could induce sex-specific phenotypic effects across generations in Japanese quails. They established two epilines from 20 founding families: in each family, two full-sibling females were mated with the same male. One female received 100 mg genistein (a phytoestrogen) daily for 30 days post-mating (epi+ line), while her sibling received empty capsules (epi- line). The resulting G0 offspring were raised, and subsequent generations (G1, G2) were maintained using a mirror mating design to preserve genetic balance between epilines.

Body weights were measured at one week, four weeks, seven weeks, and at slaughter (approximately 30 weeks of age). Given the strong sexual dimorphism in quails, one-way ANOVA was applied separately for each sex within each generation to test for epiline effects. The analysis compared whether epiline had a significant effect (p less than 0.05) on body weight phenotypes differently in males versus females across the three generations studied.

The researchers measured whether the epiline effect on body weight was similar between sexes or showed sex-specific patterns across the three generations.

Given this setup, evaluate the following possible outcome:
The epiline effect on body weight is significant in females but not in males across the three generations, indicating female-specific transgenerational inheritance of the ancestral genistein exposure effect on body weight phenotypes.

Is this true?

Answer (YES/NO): NO